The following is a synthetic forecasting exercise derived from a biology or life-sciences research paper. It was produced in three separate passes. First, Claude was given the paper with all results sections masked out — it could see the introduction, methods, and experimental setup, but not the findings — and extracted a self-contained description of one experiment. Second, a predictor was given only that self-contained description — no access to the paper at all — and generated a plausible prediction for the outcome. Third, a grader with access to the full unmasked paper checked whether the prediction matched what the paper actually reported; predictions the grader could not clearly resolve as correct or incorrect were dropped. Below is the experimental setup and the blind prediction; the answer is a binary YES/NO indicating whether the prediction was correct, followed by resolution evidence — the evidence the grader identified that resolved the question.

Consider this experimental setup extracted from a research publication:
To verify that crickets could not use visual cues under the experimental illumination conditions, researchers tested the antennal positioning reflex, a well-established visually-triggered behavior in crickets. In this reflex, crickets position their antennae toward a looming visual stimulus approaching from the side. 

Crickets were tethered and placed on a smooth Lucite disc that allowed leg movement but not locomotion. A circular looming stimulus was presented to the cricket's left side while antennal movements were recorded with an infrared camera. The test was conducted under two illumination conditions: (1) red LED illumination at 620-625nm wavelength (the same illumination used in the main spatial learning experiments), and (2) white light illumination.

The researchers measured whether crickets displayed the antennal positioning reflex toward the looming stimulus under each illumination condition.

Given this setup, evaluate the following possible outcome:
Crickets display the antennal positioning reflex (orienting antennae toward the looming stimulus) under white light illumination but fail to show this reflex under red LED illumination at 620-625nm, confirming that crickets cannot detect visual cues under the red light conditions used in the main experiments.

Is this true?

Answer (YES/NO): YES